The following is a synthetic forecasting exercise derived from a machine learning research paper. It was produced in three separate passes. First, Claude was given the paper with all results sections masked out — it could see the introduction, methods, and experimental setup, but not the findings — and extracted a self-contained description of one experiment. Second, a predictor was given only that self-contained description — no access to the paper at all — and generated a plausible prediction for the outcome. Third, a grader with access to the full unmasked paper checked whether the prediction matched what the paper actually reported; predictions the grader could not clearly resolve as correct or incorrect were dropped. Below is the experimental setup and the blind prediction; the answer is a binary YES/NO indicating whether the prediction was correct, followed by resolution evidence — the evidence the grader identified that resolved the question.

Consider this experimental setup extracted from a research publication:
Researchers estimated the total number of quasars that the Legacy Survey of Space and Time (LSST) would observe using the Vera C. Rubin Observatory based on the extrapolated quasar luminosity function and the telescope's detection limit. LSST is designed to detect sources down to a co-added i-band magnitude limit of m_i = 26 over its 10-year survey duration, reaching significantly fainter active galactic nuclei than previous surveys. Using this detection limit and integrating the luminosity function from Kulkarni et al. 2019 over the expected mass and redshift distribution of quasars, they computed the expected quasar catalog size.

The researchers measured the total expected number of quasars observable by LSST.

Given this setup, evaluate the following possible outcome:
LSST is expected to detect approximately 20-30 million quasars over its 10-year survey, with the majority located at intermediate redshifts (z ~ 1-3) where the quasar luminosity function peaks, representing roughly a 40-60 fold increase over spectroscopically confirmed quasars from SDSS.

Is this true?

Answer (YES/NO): NO